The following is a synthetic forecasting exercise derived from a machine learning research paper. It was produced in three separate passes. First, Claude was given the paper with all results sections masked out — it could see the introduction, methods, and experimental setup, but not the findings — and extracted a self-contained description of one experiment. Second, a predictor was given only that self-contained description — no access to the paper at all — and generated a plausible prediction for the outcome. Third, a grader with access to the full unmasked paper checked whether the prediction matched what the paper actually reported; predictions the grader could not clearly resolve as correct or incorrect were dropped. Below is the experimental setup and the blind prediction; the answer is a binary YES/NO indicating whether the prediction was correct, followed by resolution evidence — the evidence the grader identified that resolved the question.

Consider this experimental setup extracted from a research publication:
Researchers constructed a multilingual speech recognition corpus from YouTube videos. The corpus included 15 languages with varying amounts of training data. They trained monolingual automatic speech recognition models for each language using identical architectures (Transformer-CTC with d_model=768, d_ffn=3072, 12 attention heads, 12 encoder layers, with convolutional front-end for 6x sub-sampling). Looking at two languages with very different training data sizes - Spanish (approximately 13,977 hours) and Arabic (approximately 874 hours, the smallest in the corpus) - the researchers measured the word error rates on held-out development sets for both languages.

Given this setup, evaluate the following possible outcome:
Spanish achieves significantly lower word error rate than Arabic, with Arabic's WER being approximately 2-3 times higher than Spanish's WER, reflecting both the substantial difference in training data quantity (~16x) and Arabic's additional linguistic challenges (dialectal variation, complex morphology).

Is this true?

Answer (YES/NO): NO